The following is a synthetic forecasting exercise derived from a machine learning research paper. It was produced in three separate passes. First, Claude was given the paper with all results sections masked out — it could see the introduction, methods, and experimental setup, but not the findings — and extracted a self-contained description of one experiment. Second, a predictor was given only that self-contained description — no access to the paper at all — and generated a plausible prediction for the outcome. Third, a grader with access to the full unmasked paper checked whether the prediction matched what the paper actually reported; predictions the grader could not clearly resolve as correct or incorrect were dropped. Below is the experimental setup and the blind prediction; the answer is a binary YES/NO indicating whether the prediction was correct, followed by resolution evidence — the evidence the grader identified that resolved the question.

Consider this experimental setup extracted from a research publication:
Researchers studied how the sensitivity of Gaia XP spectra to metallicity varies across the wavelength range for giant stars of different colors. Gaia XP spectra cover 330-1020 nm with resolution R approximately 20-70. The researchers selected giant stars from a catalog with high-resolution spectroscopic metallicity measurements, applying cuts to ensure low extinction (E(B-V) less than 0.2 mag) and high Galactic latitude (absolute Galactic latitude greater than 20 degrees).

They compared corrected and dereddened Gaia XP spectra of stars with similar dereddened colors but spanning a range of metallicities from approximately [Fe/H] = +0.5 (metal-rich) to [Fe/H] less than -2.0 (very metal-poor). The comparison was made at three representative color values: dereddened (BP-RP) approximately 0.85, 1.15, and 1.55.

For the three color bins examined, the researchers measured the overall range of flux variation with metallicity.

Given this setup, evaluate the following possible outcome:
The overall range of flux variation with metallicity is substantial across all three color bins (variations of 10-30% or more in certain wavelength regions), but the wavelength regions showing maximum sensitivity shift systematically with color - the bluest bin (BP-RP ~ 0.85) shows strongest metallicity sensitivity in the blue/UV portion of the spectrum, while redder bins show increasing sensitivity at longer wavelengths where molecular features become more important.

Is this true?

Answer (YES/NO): NO